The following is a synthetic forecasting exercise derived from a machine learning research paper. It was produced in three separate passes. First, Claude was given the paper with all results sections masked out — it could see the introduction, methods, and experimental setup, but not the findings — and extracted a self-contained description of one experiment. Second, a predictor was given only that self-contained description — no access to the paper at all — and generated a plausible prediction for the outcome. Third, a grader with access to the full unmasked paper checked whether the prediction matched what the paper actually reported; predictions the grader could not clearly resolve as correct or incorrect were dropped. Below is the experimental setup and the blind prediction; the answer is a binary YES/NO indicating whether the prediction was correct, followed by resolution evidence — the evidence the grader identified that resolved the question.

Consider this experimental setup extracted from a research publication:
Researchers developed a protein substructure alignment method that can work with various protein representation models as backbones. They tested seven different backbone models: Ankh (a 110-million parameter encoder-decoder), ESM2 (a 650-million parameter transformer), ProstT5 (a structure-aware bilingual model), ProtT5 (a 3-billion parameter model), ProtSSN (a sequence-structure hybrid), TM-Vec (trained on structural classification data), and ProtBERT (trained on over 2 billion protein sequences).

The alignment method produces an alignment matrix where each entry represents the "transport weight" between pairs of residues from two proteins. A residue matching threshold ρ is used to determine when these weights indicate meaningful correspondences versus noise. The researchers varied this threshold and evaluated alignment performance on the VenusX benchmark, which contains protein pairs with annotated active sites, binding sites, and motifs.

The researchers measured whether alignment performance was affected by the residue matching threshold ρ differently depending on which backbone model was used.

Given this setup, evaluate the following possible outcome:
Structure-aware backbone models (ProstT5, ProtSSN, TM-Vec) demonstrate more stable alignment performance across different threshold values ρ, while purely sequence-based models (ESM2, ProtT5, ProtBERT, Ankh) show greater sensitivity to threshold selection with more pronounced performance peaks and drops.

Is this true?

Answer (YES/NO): NO